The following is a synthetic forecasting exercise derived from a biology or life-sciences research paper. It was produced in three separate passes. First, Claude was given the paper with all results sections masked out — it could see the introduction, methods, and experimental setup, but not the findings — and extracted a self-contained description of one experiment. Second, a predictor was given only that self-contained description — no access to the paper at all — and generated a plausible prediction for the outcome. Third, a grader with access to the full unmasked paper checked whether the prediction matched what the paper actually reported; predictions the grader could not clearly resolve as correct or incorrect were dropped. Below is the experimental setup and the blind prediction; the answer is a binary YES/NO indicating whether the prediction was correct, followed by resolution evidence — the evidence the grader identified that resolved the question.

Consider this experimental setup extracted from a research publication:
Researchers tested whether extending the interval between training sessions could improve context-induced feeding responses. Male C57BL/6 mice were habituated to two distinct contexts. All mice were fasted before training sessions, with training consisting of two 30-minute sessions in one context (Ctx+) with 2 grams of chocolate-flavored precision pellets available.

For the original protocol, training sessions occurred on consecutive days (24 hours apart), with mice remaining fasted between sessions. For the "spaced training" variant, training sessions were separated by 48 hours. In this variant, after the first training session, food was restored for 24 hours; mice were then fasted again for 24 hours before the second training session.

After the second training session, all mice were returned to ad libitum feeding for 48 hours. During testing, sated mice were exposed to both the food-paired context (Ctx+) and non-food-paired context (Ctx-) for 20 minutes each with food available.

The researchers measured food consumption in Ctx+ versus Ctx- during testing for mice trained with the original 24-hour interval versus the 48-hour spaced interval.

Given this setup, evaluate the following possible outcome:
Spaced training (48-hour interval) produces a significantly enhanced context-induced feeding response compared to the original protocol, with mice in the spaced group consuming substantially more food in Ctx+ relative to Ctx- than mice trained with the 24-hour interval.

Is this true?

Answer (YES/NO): NO